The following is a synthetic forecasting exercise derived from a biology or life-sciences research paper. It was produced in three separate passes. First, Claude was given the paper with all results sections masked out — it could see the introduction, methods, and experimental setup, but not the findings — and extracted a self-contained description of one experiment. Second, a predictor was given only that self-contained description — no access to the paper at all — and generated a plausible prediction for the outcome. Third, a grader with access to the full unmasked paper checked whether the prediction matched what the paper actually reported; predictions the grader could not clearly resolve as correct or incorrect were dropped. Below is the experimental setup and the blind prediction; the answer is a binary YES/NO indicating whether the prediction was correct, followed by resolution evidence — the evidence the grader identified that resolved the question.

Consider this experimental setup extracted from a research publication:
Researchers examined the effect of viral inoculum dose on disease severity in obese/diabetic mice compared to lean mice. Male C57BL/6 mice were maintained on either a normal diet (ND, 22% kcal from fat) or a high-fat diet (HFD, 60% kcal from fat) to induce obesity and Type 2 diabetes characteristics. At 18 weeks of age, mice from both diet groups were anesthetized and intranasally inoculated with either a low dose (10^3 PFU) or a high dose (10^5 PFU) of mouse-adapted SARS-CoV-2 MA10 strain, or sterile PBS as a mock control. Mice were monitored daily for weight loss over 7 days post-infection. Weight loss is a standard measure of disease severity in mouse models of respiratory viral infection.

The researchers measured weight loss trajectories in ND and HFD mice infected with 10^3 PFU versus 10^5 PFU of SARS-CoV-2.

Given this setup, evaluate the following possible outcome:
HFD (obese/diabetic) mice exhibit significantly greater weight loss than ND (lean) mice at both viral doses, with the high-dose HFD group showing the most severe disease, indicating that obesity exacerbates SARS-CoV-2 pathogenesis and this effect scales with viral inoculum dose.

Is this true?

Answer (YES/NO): NO